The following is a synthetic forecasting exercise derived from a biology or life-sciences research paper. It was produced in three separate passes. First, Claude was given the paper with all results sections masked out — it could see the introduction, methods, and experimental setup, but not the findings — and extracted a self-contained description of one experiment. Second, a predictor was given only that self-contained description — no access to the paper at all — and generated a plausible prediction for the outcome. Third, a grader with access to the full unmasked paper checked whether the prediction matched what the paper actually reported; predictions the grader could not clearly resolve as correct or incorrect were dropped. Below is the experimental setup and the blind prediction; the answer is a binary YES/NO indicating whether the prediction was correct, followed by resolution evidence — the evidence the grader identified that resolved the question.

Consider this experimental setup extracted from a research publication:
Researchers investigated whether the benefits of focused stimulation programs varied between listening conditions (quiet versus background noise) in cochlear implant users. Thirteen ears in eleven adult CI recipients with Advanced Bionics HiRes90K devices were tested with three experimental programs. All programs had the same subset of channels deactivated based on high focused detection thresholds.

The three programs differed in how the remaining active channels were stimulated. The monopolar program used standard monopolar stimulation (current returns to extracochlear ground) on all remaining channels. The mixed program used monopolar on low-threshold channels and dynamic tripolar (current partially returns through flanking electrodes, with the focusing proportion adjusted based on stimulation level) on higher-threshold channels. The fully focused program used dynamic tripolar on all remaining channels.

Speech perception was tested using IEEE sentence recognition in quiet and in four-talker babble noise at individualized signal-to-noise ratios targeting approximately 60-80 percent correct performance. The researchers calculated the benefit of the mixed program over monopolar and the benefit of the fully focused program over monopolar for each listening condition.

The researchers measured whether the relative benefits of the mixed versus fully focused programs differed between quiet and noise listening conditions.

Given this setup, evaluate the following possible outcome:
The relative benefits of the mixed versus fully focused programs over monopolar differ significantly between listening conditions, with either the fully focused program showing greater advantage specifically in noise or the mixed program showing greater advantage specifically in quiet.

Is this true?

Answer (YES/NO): NO